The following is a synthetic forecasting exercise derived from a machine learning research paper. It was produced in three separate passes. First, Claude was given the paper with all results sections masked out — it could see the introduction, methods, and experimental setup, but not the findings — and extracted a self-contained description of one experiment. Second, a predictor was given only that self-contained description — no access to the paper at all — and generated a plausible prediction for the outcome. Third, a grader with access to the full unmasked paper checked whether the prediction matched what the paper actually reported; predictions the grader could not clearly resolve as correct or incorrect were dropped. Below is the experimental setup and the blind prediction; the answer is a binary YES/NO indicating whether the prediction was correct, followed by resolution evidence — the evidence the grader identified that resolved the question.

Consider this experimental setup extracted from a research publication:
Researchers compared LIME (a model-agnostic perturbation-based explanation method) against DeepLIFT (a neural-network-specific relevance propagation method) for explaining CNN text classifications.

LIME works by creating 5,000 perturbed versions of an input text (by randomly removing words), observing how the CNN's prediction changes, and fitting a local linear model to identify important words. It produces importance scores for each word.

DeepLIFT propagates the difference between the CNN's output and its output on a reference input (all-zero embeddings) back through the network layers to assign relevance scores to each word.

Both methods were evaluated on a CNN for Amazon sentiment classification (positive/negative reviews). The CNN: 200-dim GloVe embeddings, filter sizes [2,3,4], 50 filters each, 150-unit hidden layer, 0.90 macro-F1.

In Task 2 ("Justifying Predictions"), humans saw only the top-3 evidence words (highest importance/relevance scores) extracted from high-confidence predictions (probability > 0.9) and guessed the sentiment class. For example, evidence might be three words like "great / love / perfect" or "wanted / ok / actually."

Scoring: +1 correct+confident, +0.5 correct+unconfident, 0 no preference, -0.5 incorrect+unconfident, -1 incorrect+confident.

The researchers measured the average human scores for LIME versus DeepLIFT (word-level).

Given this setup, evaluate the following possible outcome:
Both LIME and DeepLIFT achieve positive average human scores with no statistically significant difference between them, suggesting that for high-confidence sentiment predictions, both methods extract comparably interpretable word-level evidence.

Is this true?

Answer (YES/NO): NO